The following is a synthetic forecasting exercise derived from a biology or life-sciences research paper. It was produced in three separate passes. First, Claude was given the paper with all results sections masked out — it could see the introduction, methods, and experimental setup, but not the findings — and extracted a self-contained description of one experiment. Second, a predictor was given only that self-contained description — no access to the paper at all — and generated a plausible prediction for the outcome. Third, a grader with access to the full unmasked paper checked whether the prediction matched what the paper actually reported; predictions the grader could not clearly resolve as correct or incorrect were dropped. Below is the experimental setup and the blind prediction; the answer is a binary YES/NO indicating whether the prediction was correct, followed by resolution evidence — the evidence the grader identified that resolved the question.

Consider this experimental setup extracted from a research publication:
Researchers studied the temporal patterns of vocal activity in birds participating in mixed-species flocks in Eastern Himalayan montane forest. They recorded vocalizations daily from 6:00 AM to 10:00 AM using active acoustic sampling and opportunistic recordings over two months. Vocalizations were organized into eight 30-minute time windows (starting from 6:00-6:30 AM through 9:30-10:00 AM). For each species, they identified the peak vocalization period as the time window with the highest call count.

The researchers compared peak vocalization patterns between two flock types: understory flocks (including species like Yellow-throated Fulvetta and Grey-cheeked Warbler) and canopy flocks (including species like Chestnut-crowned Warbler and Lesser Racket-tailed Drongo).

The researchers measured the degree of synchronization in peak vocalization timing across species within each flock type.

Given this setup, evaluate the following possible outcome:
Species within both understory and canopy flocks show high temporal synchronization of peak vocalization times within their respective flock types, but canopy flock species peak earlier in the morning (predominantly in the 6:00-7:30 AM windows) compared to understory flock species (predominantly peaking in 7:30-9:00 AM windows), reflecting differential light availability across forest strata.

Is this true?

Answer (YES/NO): NO